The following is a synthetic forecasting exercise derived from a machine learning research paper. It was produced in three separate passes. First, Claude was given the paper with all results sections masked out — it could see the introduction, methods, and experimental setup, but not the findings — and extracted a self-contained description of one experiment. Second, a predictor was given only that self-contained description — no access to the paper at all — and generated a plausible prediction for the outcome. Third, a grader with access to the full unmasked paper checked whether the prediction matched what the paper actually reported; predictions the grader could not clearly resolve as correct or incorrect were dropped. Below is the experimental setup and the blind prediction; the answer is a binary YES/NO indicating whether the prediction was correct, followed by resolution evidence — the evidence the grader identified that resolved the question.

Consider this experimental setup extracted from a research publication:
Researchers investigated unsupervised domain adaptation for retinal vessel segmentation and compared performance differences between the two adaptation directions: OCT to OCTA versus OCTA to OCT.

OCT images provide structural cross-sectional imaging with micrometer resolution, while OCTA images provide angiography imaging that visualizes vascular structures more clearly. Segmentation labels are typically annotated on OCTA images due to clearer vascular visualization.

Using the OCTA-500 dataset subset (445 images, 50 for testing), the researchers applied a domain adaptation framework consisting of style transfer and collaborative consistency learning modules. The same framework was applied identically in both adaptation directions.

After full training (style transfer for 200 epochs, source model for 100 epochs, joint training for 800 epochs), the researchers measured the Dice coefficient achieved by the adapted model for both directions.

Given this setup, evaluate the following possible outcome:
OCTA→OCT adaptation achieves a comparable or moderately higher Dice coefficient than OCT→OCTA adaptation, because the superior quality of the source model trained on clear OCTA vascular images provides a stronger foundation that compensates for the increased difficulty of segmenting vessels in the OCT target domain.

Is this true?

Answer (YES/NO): NO